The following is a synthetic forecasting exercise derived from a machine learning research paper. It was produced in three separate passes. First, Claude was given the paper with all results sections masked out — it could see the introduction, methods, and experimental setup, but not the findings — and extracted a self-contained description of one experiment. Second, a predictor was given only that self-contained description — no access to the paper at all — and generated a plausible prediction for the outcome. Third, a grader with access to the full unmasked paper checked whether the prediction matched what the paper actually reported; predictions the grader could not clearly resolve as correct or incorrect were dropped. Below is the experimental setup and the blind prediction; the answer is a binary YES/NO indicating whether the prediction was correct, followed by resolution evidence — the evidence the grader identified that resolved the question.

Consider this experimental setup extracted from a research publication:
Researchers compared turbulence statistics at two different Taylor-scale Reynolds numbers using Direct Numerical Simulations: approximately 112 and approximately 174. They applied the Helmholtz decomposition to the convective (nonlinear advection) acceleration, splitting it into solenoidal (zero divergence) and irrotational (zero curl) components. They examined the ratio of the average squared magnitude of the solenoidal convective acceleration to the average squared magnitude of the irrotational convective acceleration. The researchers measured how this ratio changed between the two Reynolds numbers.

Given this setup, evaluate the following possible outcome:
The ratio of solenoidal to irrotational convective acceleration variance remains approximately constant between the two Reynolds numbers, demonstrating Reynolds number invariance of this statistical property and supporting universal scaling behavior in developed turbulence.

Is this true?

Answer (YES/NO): NO